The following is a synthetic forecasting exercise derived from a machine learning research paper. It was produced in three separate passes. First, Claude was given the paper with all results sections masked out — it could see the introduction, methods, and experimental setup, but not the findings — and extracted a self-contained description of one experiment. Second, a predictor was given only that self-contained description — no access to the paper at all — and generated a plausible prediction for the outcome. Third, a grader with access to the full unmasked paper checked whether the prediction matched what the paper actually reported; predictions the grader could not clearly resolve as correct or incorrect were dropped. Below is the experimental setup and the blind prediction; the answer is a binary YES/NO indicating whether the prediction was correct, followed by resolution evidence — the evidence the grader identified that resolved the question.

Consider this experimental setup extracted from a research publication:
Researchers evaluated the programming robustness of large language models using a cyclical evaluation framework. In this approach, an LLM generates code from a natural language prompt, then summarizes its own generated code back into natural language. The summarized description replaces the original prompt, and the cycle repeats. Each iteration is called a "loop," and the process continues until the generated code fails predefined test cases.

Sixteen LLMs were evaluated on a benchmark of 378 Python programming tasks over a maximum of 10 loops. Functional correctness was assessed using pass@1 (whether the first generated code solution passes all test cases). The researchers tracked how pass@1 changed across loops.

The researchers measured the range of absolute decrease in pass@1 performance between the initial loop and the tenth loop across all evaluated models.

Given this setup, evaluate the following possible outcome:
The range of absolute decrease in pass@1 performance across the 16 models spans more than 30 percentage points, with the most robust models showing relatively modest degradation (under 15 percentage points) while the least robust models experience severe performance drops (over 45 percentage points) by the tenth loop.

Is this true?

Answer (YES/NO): NO